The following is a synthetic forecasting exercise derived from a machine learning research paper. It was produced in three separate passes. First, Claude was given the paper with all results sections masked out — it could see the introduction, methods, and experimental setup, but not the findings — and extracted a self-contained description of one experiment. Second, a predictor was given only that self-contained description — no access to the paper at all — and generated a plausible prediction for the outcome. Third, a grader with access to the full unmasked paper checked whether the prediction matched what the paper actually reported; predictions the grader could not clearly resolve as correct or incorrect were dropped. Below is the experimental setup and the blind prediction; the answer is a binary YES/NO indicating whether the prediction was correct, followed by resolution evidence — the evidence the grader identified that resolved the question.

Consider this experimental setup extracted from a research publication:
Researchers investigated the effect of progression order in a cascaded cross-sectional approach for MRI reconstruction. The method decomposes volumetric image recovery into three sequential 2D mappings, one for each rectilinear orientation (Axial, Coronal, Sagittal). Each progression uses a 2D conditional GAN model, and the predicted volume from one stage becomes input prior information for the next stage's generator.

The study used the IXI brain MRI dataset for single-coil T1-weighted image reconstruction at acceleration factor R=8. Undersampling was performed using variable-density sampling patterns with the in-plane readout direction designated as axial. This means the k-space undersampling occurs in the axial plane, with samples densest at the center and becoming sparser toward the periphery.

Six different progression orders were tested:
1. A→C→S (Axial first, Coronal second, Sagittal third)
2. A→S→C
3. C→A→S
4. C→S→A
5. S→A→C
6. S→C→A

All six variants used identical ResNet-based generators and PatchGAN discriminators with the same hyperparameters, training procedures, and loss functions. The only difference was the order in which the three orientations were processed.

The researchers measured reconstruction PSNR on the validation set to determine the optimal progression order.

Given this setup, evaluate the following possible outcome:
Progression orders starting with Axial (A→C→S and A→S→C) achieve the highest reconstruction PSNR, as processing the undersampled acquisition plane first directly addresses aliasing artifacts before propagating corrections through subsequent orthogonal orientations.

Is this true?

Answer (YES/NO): NO